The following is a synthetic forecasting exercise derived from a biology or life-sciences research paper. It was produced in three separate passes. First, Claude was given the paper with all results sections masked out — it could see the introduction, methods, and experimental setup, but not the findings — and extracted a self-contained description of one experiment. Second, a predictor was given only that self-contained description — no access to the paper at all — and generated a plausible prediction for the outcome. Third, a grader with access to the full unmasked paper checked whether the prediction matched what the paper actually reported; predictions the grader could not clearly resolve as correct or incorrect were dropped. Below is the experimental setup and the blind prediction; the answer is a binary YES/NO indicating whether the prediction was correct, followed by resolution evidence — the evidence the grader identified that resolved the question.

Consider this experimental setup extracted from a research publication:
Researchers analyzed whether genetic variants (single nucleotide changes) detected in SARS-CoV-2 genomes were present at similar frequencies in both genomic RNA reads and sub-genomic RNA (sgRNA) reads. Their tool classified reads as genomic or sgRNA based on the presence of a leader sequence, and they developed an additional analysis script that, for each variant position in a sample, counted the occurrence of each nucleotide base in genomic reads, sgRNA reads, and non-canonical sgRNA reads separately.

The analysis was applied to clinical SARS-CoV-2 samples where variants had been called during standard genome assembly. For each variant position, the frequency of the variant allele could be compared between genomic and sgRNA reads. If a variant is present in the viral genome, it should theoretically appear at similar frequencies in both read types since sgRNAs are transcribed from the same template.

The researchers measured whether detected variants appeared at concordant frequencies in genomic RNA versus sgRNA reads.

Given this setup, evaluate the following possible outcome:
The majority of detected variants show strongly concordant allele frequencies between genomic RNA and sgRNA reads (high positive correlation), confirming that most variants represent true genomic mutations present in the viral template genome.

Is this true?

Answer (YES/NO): YES